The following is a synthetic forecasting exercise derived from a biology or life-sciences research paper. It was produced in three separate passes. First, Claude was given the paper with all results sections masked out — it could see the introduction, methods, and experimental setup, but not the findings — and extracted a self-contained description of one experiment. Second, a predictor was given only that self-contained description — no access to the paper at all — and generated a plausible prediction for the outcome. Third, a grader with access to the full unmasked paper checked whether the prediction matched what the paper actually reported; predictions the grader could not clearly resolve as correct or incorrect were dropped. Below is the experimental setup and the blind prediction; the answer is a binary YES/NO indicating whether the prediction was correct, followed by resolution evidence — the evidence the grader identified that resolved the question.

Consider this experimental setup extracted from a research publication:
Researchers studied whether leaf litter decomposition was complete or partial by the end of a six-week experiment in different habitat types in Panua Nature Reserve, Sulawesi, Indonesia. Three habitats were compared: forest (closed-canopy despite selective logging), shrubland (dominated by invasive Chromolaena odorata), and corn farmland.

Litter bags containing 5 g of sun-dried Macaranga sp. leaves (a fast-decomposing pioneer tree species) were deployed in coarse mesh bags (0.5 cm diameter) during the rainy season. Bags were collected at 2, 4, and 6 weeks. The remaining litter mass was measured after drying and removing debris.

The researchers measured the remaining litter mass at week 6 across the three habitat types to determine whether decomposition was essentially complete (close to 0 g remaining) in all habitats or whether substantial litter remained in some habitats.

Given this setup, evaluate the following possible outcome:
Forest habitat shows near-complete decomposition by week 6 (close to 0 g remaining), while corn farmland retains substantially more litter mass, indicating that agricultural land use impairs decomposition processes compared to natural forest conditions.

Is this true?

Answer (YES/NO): NO